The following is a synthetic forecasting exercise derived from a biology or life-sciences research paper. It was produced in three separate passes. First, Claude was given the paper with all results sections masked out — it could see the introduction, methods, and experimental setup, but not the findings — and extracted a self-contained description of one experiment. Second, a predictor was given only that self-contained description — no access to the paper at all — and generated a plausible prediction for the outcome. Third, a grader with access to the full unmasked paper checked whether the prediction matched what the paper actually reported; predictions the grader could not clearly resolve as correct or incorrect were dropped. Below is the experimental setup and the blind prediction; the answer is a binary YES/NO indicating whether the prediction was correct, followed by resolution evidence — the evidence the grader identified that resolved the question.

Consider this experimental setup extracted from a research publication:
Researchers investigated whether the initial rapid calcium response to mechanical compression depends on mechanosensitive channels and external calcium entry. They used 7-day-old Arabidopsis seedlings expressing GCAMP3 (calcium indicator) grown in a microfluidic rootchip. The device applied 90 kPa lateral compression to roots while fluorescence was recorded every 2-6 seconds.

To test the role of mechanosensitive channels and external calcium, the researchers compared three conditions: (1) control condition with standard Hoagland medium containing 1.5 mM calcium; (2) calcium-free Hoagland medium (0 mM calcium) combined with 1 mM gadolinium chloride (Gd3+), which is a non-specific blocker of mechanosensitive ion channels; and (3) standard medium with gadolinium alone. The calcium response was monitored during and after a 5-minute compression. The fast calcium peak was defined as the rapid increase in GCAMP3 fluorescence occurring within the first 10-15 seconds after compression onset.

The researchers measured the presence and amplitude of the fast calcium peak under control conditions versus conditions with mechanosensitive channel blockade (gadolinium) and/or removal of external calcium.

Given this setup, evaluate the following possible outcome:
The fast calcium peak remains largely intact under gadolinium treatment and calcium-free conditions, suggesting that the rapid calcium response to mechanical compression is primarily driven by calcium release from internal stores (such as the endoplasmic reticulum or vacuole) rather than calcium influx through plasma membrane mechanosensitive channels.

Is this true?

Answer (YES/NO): NO